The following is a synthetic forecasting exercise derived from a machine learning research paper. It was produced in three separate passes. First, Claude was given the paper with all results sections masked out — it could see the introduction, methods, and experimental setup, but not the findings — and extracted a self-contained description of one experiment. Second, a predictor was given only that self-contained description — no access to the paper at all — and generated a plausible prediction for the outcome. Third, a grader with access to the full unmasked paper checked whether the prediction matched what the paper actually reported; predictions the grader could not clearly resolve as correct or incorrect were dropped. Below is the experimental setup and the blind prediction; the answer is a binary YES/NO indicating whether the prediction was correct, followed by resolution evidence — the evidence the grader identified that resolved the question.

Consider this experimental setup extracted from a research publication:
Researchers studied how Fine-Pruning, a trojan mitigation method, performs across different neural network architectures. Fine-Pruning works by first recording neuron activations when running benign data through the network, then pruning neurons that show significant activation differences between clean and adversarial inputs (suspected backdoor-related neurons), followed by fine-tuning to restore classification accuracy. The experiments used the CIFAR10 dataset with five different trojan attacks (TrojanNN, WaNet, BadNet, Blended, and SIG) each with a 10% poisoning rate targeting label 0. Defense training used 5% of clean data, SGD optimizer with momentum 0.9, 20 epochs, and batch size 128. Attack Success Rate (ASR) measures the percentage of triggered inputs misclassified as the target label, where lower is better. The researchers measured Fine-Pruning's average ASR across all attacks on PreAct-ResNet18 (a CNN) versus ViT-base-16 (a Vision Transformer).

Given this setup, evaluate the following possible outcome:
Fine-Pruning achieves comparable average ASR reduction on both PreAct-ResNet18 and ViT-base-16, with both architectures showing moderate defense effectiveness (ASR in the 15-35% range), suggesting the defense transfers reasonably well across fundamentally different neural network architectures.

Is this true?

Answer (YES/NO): NO